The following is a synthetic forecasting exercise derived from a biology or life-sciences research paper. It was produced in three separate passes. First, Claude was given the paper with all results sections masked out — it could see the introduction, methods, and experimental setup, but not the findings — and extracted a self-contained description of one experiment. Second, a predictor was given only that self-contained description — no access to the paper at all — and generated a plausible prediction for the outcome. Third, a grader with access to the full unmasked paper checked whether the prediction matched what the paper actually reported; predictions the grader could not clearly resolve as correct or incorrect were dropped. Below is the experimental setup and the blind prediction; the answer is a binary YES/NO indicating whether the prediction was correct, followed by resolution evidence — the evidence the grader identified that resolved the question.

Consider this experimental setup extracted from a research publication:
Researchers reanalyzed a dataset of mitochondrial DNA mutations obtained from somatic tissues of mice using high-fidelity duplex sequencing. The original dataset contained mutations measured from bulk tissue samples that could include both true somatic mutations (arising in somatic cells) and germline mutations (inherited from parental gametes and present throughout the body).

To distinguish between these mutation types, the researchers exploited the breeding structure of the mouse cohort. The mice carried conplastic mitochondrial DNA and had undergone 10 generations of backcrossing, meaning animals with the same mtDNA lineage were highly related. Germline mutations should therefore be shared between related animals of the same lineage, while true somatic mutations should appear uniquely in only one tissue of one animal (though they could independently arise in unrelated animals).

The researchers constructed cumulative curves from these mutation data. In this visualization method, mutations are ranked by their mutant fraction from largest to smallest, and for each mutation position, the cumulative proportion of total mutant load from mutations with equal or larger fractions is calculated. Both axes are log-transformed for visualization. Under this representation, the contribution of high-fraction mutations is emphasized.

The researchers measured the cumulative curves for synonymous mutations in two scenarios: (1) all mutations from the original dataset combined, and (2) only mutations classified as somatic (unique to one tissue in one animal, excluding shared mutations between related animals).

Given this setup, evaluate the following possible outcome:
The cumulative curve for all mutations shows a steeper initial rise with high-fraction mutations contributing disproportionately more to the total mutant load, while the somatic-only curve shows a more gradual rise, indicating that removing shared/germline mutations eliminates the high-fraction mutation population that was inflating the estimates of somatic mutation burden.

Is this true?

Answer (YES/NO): YES